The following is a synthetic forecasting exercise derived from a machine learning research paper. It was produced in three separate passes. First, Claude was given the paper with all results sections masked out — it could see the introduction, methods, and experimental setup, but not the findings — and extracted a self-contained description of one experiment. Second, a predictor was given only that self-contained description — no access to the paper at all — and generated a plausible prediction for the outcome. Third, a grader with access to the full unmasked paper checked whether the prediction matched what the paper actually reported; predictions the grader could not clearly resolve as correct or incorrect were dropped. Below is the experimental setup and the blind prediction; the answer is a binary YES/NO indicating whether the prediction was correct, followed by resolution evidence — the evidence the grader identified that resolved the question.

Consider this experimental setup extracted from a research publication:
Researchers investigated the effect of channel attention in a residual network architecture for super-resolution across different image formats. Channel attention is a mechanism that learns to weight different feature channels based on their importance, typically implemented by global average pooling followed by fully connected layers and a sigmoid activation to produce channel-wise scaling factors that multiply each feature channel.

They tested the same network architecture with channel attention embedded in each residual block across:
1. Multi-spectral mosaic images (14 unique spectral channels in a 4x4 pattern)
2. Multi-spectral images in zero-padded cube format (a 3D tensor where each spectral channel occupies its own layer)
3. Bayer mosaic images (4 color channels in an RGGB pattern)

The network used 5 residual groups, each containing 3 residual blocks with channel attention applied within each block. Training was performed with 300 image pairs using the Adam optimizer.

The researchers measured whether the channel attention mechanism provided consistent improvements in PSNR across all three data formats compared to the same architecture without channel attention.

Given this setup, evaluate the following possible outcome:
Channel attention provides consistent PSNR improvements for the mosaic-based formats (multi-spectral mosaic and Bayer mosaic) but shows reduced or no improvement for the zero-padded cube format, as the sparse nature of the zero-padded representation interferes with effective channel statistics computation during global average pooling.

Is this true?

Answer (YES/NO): NO